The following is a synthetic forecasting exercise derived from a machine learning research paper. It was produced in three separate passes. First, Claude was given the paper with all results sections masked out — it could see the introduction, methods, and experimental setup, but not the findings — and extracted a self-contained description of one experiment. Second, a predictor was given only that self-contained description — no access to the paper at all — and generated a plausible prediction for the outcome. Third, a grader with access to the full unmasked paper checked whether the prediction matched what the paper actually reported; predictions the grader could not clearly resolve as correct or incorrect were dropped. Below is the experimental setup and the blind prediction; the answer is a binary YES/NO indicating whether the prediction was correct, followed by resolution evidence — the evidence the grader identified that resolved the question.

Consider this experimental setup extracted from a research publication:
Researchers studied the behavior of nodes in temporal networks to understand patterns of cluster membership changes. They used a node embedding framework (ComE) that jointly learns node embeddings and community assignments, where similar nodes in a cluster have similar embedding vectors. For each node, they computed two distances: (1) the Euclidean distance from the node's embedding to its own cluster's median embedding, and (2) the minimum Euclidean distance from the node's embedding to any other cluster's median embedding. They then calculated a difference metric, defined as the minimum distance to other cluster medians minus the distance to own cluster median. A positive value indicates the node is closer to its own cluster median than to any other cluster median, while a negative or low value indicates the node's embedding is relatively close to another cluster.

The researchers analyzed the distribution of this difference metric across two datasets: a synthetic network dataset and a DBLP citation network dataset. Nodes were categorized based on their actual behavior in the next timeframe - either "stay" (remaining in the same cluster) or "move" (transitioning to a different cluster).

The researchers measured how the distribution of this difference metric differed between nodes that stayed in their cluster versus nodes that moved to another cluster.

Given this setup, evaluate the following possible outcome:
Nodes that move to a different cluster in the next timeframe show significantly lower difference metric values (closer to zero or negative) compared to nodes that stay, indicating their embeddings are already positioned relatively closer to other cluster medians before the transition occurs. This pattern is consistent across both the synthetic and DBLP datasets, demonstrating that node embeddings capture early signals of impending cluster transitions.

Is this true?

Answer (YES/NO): YES